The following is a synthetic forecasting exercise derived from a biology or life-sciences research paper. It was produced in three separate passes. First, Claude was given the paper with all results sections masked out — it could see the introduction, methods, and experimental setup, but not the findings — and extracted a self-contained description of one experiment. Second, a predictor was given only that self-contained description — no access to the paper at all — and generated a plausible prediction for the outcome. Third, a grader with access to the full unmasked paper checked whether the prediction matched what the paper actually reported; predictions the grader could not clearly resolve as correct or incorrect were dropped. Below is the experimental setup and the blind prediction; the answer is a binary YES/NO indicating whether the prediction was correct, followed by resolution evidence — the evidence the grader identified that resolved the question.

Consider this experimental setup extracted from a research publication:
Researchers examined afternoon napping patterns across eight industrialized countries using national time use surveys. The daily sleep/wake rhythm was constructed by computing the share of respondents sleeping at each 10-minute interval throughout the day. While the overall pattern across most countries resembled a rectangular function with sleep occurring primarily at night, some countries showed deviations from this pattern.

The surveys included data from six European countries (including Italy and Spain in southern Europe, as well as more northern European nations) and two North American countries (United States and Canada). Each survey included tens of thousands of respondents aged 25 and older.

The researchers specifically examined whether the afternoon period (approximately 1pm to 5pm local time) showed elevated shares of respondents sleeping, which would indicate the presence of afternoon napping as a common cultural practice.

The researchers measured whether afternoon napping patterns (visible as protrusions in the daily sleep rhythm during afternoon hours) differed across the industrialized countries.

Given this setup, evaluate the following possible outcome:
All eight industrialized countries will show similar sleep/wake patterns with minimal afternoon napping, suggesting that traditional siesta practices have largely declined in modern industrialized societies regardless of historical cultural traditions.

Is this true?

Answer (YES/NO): NO